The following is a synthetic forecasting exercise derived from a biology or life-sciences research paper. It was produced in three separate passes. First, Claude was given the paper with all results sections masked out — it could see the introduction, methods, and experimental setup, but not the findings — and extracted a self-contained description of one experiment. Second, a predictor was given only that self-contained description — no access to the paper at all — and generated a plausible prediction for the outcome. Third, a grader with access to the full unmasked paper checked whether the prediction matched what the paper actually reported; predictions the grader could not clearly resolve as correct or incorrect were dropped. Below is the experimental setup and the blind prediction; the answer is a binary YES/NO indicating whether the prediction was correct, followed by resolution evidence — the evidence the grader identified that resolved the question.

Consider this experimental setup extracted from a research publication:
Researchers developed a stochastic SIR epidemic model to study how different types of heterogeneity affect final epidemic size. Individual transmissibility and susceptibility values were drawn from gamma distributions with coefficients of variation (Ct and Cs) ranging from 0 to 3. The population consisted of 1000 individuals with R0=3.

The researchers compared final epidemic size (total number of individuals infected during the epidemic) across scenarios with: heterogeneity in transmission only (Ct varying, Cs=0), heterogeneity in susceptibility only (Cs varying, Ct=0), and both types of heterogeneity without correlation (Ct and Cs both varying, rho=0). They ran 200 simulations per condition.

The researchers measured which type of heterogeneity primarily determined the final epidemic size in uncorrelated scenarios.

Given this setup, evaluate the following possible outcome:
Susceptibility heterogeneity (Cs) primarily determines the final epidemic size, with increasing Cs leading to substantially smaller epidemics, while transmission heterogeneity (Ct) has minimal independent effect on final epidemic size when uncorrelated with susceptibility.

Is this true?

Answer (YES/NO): YES